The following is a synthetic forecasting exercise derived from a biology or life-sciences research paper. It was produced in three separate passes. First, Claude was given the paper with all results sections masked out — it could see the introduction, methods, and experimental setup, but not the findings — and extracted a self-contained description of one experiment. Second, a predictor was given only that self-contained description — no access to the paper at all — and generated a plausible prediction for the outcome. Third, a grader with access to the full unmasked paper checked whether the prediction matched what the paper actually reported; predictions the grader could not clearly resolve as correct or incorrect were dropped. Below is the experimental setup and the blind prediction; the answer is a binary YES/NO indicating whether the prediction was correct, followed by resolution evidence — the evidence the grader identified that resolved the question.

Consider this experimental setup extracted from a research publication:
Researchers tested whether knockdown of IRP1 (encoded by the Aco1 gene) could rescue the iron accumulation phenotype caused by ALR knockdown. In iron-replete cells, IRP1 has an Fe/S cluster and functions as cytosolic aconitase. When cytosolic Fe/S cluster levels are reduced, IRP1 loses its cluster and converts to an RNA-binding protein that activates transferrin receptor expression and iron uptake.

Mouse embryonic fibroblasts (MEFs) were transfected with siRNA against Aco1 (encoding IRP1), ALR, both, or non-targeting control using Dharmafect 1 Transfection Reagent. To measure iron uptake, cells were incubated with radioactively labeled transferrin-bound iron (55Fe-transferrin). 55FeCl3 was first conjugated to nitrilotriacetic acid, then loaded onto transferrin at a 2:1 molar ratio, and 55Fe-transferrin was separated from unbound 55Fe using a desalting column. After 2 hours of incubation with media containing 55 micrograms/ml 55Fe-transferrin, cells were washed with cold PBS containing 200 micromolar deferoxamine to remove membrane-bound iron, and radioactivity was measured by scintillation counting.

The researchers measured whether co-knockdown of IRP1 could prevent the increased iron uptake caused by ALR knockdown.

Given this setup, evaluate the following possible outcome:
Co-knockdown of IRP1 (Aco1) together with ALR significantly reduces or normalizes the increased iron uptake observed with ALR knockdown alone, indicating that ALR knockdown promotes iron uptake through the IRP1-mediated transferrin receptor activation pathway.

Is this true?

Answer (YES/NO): YES